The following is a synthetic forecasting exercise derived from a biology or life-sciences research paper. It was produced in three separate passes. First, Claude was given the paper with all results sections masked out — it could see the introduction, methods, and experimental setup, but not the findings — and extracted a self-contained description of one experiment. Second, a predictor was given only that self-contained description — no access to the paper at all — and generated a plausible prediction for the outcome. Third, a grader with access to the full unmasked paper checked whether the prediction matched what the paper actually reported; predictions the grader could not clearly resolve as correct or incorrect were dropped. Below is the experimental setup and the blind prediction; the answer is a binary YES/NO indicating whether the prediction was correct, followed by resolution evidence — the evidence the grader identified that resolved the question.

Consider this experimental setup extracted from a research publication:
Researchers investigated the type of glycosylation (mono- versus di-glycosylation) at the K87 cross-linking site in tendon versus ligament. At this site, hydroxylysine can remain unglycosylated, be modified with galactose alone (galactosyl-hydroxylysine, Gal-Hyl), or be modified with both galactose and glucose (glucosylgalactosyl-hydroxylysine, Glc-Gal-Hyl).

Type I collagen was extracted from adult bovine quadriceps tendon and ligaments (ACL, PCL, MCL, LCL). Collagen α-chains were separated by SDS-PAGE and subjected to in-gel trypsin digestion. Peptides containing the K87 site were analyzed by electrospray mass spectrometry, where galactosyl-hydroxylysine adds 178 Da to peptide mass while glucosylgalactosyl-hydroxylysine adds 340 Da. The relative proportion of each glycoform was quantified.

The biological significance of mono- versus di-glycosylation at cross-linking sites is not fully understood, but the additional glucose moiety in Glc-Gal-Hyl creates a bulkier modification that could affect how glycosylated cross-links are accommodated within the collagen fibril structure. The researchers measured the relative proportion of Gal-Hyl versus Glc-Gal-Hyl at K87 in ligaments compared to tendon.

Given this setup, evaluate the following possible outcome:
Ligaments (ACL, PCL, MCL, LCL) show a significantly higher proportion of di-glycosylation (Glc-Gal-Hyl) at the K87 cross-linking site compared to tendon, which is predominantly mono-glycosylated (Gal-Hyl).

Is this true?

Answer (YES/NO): NO